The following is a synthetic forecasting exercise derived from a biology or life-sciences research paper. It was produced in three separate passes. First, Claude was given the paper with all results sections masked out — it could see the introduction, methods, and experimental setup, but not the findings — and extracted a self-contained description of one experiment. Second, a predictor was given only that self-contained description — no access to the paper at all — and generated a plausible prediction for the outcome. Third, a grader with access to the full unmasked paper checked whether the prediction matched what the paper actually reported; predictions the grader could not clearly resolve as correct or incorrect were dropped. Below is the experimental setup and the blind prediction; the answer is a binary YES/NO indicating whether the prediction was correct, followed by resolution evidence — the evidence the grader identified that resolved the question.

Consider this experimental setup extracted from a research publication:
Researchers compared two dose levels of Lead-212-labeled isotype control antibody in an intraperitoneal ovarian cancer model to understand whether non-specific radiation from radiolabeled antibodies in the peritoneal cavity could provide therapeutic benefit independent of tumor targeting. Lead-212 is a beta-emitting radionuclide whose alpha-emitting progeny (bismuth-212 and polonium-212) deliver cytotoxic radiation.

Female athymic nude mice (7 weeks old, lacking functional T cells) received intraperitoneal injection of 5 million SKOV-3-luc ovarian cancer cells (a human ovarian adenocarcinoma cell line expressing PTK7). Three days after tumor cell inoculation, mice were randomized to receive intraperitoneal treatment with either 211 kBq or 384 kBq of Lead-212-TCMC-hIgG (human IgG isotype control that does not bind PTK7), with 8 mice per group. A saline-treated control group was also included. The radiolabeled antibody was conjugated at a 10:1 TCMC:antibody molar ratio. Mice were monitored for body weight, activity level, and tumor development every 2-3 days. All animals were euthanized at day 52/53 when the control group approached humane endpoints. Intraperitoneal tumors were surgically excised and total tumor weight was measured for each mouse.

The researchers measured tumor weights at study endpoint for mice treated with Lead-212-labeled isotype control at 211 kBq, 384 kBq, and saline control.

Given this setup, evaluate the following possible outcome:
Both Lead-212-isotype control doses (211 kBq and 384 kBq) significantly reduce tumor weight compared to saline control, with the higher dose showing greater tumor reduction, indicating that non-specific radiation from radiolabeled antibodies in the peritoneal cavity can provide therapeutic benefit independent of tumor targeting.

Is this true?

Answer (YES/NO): NO